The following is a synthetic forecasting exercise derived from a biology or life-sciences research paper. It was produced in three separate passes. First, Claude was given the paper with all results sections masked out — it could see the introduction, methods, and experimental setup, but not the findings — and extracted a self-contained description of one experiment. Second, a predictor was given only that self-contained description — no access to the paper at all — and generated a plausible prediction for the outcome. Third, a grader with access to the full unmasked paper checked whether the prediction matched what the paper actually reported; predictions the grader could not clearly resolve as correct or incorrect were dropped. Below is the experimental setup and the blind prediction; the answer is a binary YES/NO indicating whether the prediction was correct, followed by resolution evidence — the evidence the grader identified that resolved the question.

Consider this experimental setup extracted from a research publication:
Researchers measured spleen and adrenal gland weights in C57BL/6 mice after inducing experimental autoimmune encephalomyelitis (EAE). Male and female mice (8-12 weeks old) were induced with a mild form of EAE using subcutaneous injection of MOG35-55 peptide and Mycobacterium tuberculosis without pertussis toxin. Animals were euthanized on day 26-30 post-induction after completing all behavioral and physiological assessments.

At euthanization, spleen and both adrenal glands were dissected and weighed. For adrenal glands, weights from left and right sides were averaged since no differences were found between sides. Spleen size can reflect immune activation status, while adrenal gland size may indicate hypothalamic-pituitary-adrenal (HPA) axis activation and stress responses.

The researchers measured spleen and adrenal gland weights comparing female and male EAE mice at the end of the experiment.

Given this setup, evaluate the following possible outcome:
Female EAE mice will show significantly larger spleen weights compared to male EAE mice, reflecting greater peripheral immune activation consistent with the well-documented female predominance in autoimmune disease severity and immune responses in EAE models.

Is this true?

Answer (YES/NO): YES